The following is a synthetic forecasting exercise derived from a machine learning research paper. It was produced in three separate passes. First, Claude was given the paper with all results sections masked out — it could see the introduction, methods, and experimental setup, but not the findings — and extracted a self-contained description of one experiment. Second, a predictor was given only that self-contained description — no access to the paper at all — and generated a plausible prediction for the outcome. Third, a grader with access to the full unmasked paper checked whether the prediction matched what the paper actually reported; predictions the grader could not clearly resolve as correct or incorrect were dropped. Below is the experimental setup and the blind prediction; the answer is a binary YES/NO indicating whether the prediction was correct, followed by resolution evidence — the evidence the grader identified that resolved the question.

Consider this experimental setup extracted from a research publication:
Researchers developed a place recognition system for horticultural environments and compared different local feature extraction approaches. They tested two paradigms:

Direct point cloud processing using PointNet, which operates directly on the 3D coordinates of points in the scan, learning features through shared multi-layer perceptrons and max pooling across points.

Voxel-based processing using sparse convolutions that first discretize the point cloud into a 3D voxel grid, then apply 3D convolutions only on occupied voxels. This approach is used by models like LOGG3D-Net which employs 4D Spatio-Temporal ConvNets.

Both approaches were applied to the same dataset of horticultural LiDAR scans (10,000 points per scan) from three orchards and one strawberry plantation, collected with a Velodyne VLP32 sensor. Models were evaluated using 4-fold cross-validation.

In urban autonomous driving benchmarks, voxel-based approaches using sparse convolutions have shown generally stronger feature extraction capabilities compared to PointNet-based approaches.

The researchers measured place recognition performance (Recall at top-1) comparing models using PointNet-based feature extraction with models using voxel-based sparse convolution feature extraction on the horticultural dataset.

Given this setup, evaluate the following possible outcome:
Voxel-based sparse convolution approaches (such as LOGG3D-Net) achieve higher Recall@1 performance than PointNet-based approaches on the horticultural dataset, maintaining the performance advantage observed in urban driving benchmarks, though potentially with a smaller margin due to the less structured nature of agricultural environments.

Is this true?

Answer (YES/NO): NO